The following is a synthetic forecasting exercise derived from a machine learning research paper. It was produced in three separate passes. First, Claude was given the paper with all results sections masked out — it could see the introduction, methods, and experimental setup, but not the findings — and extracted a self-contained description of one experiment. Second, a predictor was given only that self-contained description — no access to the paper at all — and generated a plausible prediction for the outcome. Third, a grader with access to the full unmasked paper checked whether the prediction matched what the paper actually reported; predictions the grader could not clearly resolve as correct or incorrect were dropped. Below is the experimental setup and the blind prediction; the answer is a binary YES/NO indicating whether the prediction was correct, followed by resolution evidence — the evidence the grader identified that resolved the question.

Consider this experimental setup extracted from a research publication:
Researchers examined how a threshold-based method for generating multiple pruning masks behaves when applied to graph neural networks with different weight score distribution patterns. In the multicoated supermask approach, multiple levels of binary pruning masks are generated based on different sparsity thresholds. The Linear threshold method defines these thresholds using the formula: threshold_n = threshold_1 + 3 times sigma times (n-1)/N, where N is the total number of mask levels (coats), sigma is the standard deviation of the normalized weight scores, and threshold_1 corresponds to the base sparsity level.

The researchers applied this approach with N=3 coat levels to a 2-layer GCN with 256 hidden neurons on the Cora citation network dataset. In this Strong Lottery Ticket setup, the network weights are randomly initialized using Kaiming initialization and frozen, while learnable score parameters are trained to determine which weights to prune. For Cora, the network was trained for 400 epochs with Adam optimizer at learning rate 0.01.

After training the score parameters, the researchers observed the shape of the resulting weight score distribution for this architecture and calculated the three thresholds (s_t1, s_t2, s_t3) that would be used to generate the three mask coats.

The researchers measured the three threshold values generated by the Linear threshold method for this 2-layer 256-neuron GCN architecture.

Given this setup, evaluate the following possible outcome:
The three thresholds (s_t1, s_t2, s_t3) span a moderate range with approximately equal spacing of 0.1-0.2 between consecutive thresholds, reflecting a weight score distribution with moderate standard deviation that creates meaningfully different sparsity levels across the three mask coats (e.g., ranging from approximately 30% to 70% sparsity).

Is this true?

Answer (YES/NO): NO